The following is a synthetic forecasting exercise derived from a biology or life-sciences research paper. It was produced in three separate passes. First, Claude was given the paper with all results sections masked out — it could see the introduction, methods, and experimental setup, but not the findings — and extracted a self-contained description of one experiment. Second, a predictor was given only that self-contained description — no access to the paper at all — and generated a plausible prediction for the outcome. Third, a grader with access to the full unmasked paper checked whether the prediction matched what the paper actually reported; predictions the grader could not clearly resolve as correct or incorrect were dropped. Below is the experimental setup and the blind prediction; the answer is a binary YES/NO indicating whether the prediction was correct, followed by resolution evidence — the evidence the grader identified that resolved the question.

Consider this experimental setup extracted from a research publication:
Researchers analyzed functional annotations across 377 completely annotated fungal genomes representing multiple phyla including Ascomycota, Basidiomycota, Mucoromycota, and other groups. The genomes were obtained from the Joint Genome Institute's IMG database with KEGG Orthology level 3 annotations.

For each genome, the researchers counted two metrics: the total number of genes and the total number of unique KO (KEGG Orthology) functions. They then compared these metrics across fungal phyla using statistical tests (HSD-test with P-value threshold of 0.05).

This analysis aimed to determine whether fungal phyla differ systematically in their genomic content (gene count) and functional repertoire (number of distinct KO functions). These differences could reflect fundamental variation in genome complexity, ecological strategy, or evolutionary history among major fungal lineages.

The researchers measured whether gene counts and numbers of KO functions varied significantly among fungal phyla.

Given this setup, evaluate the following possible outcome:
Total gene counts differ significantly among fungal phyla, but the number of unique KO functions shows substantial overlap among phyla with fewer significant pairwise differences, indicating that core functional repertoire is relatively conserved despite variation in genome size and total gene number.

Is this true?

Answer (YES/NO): NO